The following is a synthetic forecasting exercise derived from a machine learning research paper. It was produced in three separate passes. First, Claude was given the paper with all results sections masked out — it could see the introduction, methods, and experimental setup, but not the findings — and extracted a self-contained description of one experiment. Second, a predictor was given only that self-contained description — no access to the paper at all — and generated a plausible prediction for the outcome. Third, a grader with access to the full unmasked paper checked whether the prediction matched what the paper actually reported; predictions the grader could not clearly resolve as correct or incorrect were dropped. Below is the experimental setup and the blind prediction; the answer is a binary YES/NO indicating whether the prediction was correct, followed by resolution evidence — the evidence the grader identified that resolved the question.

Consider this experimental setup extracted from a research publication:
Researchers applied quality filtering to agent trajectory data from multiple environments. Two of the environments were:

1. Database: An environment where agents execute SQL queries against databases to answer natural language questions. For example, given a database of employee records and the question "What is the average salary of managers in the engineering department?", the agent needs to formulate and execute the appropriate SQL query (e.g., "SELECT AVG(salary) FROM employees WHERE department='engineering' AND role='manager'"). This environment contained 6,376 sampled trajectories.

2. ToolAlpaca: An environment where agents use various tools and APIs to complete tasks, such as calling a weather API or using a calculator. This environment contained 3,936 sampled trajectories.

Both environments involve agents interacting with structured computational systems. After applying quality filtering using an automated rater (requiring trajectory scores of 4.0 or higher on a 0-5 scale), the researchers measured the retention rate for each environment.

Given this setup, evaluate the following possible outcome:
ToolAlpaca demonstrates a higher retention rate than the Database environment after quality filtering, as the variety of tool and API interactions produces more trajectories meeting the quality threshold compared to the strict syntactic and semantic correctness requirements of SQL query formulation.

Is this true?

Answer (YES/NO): YES